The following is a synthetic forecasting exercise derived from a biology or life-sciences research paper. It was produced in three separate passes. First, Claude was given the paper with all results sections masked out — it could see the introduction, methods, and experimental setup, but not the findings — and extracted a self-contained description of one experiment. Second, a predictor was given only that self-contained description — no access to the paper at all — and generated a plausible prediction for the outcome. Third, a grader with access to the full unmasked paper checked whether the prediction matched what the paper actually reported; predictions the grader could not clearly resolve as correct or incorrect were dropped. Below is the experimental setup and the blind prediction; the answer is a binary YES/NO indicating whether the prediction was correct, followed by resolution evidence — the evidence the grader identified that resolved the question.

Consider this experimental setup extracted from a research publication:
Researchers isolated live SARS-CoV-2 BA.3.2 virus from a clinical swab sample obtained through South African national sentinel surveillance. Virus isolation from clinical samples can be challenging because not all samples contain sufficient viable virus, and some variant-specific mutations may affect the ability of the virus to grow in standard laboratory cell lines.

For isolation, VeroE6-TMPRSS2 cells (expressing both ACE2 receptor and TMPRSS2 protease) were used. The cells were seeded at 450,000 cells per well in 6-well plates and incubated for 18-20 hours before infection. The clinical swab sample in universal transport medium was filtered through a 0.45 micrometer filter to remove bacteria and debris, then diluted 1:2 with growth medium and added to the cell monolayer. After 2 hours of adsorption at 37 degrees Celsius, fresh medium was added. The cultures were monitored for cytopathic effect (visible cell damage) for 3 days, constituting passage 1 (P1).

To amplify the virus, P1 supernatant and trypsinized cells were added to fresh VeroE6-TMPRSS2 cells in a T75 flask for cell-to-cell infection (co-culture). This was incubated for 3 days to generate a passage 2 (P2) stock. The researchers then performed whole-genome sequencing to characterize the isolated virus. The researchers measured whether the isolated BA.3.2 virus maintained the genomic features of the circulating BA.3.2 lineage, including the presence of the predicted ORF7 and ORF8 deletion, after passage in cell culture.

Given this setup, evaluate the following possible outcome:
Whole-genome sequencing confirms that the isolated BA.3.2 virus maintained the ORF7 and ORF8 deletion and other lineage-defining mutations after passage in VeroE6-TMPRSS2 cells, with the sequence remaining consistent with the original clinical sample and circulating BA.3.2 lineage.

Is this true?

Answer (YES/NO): YES